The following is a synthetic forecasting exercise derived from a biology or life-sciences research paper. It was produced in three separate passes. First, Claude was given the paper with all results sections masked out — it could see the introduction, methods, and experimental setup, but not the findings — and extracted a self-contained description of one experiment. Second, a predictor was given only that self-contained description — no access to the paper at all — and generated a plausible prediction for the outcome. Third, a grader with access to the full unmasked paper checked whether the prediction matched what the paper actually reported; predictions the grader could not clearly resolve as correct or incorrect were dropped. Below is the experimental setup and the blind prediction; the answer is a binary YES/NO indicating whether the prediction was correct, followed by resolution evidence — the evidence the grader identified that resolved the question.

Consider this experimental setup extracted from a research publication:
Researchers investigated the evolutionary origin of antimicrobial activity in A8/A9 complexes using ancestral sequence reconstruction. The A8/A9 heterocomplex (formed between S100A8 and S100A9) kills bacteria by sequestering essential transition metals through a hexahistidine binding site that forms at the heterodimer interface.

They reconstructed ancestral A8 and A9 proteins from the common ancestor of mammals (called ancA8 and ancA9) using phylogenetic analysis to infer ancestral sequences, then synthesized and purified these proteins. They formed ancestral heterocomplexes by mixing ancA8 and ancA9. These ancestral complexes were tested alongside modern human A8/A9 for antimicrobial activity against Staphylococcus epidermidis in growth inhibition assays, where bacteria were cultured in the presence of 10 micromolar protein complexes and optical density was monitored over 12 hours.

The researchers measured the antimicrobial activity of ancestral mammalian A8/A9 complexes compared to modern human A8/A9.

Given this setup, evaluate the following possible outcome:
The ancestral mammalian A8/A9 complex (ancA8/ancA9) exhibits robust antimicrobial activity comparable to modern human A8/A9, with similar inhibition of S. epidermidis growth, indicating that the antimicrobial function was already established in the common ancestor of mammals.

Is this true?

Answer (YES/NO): YES